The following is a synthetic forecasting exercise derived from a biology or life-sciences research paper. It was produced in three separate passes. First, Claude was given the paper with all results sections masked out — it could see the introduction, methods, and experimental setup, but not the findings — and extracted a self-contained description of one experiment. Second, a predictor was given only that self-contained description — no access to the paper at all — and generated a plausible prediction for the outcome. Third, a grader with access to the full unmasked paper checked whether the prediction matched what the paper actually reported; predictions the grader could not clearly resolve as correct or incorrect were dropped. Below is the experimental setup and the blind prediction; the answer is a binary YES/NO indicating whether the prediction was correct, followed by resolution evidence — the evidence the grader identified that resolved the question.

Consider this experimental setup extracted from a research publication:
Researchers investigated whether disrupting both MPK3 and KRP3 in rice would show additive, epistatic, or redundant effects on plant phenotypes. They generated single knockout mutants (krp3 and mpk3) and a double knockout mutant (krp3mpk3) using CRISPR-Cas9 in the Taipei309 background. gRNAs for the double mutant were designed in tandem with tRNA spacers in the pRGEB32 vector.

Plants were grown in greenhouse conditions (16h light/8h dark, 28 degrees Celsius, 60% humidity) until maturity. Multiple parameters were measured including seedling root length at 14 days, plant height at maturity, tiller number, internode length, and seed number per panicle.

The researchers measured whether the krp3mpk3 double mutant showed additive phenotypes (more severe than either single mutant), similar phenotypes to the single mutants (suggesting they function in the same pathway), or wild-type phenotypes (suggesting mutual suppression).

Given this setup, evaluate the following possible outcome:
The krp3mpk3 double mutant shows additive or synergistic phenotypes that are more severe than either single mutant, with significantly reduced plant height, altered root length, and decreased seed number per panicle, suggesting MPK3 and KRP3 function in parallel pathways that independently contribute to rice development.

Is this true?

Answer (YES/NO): NO